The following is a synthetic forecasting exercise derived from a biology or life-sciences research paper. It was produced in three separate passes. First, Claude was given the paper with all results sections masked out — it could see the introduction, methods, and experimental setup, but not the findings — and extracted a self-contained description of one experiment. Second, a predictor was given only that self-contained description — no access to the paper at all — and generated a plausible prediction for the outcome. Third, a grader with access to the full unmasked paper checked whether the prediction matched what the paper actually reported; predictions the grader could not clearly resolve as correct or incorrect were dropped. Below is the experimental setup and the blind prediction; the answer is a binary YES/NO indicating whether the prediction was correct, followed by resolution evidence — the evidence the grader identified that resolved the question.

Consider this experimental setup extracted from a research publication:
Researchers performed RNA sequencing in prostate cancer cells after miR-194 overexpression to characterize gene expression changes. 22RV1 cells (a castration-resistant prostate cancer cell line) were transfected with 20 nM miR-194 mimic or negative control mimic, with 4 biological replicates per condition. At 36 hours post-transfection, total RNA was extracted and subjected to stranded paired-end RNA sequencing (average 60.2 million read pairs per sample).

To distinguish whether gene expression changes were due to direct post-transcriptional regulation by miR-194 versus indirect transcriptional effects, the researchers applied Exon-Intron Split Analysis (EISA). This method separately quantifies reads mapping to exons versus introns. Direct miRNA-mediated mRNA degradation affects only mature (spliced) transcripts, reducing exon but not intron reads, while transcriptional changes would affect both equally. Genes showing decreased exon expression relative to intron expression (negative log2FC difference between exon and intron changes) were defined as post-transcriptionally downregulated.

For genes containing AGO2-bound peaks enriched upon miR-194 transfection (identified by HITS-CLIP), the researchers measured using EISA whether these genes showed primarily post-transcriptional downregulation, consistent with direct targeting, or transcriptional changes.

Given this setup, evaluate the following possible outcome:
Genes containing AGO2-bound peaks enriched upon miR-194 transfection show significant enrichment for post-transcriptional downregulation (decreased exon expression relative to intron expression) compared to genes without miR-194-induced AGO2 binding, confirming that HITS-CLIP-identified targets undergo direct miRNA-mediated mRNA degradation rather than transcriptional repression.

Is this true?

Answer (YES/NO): YES